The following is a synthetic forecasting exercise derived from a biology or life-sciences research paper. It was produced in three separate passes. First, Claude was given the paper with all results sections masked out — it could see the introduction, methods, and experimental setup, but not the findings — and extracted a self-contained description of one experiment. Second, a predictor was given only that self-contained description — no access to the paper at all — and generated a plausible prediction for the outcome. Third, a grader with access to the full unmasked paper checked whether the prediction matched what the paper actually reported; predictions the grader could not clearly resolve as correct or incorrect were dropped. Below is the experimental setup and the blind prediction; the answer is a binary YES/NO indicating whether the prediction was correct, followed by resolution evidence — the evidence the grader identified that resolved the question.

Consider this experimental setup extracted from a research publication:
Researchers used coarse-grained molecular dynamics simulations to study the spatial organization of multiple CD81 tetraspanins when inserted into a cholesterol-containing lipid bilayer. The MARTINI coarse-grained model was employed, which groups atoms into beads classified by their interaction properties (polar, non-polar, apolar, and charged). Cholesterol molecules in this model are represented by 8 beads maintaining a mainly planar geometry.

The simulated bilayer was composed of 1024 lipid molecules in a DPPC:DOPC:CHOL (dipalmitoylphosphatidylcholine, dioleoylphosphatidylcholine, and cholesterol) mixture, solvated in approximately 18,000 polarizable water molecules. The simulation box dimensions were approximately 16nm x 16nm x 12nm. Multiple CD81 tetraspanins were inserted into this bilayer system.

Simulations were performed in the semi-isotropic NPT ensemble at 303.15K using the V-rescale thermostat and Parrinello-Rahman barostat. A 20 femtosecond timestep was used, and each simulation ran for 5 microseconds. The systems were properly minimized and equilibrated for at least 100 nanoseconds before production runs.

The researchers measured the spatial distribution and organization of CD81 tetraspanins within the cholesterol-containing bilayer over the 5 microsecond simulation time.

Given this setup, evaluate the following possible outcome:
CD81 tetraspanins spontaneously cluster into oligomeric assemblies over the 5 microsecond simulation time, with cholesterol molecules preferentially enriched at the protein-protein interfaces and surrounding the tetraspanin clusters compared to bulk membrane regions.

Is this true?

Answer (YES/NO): NO